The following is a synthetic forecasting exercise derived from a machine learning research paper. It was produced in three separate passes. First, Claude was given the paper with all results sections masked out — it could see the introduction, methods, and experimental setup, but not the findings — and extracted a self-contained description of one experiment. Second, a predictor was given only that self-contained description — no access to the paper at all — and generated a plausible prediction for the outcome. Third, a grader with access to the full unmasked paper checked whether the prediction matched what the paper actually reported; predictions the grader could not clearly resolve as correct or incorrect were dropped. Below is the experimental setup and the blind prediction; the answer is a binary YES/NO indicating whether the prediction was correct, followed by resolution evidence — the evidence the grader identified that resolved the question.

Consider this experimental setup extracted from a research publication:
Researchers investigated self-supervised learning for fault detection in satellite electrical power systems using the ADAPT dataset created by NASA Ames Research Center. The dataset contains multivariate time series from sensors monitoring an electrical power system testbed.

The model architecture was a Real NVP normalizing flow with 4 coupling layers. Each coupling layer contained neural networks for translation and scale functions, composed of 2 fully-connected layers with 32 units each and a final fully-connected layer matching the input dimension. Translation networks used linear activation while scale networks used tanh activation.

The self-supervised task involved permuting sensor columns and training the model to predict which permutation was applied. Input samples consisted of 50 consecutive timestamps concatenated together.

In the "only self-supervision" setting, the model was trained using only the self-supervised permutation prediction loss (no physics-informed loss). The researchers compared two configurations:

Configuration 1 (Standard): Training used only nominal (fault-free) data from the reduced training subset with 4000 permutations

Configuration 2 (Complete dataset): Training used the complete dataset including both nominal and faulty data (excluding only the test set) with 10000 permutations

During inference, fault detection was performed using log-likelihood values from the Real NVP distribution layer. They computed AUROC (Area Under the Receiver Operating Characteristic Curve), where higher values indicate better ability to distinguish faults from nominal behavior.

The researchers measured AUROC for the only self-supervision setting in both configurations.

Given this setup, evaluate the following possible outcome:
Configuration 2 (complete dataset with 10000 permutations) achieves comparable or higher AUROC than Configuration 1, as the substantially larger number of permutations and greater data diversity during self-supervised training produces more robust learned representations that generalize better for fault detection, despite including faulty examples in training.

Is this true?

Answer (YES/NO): YES